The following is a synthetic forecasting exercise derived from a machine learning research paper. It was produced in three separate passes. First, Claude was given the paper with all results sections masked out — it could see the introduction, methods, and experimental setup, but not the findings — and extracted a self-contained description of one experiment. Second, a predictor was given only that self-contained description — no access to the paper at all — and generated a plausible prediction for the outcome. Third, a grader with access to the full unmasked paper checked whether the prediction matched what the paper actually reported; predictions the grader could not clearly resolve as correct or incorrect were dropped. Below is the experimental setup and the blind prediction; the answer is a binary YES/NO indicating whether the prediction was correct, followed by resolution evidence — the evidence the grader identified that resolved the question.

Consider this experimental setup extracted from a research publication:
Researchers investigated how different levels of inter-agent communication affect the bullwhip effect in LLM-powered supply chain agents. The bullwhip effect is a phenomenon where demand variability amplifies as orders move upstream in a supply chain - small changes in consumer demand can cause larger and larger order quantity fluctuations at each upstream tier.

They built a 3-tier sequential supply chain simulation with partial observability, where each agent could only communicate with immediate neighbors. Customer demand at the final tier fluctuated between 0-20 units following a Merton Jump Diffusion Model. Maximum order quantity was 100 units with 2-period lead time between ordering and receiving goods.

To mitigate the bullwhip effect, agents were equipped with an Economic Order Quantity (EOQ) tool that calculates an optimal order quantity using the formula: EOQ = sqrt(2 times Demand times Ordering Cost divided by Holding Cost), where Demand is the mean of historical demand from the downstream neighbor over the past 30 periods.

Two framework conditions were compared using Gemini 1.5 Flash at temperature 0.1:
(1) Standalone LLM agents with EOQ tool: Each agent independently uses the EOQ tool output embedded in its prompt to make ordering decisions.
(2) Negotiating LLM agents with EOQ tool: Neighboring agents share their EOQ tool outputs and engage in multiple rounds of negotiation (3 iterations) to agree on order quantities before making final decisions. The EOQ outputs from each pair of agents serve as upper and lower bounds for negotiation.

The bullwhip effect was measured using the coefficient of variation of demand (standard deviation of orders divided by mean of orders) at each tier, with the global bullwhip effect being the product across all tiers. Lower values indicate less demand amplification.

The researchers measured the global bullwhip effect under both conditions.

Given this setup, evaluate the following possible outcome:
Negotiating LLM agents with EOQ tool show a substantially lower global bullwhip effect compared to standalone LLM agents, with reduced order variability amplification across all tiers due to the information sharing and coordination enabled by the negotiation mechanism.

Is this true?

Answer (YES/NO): YES